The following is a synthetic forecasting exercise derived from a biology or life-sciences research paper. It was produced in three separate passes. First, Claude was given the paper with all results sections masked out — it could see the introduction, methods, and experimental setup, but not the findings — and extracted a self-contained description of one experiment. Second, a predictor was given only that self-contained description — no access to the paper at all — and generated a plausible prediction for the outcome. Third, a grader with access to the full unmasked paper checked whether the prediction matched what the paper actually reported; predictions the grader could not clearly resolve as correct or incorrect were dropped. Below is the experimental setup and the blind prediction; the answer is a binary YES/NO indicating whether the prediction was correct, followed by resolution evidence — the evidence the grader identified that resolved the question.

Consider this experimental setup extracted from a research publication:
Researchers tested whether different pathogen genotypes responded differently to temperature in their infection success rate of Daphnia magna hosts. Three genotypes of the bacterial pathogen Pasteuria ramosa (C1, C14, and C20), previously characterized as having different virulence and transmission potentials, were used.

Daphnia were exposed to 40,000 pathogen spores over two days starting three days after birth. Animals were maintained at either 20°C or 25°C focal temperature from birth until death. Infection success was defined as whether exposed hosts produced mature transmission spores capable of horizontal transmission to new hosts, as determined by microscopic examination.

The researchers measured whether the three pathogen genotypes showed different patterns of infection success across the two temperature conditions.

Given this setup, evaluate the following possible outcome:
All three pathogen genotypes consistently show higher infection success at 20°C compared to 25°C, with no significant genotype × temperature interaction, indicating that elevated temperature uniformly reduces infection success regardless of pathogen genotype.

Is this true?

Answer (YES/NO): NO